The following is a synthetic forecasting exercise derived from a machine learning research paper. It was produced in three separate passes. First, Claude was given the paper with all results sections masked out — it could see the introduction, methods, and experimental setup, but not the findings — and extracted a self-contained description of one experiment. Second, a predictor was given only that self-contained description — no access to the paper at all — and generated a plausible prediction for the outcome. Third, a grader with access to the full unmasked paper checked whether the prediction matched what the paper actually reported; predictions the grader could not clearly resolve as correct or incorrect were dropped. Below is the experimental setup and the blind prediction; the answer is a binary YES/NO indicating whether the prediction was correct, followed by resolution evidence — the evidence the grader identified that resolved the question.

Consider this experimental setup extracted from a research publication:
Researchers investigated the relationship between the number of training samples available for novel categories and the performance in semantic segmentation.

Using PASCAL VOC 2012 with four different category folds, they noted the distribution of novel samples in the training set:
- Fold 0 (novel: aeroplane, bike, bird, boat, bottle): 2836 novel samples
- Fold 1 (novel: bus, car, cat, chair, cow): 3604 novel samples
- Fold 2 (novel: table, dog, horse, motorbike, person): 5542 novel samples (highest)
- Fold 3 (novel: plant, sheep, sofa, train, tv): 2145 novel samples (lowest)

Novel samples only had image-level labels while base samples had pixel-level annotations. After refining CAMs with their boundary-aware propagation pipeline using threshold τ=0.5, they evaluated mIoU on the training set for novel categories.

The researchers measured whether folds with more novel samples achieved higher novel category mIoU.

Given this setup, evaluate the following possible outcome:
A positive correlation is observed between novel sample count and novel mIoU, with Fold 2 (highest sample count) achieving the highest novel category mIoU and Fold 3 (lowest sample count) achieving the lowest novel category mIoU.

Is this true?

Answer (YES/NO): NO